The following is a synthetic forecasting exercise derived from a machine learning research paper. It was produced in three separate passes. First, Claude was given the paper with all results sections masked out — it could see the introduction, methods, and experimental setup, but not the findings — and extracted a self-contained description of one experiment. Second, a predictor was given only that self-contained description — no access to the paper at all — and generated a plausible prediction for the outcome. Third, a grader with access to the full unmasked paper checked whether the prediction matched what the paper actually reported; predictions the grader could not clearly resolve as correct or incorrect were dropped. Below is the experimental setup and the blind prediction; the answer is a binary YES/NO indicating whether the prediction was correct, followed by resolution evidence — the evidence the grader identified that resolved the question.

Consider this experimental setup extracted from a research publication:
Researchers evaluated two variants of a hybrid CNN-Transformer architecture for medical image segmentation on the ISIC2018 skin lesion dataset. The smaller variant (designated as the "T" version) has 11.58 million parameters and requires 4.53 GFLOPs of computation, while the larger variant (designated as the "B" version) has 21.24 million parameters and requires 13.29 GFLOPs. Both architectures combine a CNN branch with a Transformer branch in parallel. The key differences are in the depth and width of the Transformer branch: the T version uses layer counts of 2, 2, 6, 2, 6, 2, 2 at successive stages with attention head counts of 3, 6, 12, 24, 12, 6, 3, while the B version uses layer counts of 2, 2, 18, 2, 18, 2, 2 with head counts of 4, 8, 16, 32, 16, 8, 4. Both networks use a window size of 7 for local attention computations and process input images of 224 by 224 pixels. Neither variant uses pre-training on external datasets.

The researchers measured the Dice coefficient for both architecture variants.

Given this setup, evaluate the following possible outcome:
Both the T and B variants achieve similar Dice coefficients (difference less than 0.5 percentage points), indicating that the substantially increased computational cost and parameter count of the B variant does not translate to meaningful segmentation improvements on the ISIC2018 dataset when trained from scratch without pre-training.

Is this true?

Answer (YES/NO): NO